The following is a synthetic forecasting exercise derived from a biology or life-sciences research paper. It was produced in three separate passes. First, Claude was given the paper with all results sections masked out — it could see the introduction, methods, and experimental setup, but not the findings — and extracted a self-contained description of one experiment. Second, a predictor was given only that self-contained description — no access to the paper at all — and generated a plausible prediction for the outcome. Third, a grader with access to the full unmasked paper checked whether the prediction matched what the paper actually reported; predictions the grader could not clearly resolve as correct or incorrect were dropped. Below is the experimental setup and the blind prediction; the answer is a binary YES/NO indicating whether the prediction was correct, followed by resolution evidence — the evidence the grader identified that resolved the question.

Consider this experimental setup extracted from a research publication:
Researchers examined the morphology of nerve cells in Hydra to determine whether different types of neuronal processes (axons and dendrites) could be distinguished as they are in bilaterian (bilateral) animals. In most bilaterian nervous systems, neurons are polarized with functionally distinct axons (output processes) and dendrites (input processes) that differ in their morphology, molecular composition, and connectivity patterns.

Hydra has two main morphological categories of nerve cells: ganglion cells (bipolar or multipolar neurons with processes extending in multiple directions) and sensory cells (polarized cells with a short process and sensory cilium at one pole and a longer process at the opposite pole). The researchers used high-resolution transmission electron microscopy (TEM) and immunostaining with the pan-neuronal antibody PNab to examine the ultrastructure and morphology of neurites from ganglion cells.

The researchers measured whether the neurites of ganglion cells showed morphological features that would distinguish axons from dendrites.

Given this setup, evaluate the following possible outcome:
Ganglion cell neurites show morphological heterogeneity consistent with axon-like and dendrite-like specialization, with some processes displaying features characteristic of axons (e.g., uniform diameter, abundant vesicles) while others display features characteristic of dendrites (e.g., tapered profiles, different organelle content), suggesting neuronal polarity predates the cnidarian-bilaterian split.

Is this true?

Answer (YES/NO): NO